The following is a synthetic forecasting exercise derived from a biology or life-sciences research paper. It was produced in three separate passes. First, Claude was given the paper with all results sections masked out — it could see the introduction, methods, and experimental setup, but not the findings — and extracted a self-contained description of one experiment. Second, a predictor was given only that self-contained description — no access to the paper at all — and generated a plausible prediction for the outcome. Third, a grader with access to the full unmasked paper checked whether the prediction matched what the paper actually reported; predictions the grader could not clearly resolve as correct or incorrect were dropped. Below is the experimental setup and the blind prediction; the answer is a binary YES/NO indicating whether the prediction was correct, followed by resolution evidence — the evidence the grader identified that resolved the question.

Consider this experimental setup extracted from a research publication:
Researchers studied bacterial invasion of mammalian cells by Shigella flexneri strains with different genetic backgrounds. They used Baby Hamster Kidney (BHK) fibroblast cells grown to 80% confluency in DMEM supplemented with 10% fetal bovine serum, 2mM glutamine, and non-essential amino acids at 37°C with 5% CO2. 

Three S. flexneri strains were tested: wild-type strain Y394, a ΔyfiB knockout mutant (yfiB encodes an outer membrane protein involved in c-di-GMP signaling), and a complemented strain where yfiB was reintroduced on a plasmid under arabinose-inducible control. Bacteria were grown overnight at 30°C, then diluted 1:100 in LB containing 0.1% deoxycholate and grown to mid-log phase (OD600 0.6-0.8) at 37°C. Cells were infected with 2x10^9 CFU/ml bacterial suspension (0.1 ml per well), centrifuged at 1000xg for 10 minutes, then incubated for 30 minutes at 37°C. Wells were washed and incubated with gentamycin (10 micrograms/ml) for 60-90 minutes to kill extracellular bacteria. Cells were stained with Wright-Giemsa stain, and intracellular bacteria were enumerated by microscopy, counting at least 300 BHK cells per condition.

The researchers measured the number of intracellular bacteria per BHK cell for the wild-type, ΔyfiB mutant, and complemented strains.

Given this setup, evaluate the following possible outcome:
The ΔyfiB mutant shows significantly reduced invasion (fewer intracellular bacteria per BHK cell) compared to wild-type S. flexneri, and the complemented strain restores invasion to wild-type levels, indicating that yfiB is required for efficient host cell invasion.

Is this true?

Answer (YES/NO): YES